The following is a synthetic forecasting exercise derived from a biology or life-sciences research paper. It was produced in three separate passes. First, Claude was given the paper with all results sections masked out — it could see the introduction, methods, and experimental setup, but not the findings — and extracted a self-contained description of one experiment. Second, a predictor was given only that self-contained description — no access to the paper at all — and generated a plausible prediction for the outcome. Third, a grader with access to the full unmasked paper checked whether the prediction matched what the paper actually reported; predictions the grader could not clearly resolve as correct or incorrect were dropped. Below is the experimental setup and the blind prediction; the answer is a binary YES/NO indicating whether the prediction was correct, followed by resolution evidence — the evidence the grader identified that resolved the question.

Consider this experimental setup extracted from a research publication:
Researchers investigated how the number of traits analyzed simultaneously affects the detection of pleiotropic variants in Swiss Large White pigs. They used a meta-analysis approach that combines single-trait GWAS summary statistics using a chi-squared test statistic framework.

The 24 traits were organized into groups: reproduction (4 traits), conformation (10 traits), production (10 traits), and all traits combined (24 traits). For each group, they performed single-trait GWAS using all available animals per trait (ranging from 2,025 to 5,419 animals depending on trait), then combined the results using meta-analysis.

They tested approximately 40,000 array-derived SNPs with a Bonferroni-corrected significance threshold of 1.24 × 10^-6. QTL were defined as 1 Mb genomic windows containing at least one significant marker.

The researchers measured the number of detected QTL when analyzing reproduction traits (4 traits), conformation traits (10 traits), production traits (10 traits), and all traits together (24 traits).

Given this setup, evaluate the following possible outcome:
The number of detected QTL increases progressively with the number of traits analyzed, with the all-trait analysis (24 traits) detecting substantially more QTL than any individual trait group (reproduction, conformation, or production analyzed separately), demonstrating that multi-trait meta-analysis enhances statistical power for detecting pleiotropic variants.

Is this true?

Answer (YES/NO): NO